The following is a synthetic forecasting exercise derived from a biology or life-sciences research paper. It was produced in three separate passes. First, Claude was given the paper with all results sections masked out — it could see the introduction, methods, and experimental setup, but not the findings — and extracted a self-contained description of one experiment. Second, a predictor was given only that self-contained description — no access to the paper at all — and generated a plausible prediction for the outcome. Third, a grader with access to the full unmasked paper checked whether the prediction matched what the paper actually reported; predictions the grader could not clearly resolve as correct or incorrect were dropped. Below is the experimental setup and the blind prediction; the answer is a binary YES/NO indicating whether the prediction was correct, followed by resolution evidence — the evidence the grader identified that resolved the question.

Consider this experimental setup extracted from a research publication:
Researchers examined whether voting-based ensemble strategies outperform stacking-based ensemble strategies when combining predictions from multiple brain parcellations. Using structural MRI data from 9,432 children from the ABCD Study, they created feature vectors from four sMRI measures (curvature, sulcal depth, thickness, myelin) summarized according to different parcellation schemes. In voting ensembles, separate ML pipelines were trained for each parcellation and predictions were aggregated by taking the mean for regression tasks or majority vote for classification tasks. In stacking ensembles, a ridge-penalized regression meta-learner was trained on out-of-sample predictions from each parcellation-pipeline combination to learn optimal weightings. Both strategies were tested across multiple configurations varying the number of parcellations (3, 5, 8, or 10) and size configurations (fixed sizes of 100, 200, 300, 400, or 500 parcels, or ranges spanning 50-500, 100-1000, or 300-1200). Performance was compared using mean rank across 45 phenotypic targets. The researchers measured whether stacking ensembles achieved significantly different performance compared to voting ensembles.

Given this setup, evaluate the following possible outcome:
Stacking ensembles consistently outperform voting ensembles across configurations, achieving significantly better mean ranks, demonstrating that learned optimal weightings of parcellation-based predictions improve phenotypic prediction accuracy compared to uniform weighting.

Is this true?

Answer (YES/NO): NO